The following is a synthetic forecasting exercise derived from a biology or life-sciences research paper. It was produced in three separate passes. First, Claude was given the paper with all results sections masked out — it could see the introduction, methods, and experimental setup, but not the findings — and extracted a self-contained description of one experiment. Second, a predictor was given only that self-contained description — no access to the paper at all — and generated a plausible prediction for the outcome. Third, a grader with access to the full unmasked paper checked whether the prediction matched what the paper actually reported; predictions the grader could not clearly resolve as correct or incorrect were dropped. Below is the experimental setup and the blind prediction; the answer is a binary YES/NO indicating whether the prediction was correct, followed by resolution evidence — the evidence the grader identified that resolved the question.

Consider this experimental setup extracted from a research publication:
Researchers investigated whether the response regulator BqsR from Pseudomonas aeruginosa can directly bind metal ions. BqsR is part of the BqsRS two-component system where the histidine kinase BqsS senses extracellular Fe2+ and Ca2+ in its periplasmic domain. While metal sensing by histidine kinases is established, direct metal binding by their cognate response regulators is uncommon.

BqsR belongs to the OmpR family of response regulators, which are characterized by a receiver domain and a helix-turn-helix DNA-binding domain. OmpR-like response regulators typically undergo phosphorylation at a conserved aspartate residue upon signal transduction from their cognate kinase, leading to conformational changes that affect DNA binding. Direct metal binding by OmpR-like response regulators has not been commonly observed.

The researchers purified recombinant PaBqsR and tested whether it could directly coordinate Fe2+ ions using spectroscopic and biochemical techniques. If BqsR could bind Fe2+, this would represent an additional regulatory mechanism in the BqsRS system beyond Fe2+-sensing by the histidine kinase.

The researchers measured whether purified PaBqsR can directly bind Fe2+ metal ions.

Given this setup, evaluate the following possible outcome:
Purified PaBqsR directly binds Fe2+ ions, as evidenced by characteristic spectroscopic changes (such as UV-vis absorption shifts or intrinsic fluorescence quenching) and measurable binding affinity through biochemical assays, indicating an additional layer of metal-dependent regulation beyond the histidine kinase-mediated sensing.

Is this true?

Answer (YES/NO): YES